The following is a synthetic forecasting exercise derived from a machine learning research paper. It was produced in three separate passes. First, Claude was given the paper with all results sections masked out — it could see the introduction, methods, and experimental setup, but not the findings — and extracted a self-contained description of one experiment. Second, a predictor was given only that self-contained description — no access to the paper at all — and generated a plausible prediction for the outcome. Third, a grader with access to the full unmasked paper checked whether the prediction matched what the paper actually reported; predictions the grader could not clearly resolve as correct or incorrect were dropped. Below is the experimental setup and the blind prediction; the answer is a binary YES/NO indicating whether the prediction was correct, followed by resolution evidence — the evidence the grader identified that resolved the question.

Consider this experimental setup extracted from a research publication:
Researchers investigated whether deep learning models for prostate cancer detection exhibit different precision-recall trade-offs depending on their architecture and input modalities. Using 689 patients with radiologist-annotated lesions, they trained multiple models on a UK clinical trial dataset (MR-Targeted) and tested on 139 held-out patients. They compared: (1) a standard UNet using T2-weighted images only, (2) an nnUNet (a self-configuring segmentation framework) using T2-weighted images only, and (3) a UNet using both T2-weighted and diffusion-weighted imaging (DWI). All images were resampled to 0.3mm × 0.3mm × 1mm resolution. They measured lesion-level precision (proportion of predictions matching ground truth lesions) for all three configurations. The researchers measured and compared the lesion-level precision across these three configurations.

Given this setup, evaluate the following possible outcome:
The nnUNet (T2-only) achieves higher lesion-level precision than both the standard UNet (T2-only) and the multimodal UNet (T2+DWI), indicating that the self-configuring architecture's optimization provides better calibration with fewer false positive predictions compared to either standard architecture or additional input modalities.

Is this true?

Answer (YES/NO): YES